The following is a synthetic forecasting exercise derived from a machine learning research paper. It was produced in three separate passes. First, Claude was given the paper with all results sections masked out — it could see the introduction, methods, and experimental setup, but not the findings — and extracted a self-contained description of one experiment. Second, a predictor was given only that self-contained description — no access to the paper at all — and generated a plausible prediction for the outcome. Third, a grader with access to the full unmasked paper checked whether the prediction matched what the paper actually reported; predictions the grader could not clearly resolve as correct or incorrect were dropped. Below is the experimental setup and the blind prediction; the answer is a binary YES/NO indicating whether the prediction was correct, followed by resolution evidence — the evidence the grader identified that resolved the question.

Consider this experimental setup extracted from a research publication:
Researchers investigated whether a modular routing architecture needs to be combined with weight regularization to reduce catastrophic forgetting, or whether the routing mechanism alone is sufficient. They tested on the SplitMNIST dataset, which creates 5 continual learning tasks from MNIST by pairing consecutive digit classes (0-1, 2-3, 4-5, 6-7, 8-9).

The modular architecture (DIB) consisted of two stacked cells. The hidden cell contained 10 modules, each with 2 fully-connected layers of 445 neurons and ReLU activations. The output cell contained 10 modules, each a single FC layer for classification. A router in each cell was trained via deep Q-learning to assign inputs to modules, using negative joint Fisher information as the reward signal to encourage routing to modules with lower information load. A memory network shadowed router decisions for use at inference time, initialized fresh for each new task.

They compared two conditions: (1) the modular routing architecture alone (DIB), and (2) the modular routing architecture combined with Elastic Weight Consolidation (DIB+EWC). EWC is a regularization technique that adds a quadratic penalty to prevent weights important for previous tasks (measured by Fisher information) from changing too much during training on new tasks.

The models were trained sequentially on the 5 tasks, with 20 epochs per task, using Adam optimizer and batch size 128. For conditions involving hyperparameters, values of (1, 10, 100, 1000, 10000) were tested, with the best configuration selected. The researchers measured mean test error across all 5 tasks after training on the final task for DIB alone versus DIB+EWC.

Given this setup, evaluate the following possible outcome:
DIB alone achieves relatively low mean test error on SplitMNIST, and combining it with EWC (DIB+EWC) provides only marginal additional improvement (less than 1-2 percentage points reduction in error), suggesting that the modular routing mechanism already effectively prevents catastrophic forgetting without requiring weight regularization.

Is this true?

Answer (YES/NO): NO